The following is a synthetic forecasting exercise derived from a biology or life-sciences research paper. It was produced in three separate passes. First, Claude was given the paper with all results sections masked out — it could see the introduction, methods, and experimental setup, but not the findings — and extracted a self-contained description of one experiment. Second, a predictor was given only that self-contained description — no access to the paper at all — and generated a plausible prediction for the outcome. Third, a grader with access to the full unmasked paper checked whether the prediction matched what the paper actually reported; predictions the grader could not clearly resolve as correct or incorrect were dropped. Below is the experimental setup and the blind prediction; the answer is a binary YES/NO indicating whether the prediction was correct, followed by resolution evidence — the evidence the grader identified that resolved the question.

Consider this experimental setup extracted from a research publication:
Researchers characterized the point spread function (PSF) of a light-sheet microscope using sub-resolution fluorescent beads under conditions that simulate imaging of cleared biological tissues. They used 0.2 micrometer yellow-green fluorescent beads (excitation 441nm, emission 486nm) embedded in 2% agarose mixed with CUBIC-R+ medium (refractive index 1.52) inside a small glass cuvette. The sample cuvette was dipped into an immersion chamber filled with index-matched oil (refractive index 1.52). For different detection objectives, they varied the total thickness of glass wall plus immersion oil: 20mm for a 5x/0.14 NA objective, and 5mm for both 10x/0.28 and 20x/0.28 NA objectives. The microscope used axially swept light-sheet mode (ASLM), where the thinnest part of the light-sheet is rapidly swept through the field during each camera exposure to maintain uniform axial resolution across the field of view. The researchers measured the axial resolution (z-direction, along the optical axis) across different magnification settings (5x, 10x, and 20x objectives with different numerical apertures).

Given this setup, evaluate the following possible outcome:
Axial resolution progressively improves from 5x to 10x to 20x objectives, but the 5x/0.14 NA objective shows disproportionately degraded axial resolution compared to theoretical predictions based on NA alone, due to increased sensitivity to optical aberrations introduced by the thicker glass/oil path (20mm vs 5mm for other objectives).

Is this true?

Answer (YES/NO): NO